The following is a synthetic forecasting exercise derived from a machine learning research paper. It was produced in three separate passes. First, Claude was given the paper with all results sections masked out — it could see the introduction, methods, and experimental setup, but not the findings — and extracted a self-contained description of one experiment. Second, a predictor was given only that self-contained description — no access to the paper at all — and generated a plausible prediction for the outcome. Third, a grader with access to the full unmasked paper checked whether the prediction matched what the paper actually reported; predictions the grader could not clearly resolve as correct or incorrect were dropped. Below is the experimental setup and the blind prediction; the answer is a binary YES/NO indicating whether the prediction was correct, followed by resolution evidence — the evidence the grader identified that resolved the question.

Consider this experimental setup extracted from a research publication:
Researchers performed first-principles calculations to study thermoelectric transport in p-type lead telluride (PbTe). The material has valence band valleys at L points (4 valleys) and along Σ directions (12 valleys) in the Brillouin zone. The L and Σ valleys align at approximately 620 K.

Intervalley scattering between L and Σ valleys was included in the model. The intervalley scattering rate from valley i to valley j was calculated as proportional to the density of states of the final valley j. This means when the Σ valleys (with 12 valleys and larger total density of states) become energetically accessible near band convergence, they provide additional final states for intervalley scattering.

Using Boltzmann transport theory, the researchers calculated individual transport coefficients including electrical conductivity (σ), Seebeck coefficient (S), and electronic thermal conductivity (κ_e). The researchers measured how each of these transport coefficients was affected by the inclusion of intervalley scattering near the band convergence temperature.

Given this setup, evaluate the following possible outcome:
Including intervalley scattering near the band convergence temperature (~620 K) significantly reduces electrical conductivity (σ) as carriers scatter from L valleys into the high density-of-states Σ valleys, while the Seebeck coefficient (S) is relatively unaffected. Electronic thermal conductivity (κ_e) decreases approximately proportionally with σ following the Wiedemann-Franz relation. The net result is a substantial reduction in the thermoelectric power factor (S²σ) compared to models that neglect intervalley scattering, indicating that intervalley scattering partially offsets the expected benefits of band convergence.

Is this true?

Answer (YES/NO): NO